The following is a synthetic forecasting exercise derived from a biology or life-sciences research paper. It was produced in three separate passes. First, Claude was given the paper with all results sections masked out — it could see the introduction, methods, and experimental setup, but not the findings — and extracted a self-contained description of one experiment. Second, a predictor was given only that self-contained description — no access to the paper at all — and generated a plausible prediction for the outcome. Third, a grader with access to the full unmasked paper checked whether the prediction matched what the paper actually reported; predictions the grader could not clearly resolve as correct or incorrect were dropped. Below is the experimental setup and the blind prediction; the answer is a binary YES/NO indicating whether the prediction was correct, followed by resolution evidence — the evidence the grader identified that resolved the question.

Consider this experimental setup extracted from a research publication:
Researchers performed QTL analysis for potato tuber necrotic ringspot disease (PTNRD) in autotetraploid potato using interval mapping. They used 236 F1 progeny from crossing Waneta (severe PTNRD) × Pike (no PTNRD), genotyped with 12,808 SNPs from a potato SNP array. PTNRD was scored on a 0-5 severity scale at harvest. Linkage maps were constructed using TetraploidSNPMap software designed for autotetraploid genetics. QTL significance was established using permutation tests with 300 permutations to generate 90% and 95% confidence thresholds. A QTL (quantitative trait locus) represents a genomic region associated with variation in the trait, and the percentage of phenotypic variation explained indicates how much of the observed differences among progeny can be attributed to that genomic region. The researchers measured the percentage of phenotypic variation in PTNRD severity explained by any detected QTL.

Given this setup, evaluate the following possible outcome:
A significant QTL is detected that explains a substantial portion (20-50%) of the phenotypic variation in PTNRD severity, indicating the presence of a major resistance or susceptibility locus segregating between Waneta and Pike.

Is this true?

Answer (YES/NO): NO